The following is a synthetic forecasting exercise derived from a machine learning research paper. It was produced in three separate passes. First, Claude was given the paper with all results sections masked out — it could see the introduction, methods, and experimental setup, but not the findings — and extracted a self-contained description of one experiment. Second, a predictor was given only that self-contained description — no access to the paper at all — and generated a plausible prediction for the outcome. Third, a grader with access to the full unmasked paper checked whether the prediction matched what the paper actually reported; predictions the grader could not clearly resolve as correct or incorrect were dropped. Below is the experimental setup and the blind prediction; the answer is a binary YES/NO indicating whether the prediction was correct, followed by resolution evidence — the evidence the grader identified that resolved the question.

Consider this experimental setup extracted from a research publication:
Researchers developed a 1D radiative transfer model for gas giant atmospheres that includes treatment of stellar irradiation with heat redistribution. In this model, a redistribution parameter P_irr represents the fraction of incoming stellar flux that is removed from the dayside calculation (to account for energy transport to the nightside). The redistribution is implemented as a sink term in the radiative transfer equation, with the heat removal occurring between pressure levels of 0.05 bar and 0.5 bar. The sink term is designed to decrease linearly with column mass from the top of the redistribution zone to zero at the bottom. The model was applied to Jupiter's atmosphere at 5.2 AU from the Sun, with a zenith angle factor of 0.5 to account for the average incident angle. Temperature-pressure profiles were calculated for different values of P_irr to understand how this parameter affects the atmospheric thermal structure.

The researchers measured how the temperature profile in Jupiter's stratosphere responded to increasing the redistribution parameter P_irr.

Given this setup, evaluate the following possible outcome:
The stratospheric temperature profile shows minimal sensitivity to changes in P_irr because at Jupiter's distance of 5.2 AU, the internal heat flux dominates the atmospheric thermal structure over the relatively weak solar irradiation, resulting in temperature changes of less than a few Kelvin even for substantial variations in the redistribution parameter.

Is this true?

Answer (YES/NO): NO